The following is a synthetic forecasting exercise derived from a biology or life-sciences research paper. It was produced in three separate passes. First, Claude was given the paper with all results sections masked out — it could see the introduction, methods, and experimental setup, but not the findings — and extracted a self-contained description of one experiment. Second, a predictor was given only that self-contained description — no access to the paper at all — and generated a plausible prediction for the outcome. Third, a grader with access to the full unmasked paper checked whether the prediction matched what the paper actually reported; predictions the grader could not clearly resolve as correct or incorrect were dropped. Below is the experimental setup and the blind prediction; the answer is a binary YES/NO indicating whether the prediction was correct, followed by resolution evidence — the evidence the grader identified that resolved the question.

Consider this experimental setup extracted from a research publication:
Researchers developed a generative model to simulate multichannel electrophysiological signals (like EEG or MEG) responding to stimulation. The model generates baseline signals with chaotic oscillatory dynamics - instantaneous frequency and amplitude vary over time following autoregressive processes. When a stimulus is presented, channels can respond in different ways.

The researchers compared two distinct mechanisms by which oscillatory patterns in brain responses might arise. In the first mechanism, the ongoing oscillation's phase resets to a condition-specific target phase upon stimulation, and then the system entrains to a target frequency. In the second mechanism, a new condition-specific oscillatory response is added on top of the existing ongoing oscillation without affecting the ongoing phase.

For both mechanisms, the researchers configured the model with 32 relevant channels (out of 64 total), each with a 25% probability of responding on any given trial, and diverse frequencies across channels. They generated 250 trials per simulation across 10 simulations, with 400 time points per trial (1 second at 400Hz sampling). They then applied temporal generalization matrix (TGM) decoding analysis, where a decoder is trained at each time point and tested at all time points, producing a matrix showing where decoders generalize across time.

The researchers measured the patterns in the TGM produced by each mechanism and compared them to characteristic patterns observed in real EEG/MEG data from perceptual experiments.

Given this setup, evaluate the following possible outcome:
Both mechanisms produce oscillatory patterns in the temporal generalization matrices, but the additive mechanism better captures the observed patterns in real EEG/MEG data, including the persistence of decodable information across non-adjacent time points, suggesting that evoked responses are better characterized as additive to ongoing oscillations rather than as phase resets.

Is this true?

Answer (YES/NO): NO